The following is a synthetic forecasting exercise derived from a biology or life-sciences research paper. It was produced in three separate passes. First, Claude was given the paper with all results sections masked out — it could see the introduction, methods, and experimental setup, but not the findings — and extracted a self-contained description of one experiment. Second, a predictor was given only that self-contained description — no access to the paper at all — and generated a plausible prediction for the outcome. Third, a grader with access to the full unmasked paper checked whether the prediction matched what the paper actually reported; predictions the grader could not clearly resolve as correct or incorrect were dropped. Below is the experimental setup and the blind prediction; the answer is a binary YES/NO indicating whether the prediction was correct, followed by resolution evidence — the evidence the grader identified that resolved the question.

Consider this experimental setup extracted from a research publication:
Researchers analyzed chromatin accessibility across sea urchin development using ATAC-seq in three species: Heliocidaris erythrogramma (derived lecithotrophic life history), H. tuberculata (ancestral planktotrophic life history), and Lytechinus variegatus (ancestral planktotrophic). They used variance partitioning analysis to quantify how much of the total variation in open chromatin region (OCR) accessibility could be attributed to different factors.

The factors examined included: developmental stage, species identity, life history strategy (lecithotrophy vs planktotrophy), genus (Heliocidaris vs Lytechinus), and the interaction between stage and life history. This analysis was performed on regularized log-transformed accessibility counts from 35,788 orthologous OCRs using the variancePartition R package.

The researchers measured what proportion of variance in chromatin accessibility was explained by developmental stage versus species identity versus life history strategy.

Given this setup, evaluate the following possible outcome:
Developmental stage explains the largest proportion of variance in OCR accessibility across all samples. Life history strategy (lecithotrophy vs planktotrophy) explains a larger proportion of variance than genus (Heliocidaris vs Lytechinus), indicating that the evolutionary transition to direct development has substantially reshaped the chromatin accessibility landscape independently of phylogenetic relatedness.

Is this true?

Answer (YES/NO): NO